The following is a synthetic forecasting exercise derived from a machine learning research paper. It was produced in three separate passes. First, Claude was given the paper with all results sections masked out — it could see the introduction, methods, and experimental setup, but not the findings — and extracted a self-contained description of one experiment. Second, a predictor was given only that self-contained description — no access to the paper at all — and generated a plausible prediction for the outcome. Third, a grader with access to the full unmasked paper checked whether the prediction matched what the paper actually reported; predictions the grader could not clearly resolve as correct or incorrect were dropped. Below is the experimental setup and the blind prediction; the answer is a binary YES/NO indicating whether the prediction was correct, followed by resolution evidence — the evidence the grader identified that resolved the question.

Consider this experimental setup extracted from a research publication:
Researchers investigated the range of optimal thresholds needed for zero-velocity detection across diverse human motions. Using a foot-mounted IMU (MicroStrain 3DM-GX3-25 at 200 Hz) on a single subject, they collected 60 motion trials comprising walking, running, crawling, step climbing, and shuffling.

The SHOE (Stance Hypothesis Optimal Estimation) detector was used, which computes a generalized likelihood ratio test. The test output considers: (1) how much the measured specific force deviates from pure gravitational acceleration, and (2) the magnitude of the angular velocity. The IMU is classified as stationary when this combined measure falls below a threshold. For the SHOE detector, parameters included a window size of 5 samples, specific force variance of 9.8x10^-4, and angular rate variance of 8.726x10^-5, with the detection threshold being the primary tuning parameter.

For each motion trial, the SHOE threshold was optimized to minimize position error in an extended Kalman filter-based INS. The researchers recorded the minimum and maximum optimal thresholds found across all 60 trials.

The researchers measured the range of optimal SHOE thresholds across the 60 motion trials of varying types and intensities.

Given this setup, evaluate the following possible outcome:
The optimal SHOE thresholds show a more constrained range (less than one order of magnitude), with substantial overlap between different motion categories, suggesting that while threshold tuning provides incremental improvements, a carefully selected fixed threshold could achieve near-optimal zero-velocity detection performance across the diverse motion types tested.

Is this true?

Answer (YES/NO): NO